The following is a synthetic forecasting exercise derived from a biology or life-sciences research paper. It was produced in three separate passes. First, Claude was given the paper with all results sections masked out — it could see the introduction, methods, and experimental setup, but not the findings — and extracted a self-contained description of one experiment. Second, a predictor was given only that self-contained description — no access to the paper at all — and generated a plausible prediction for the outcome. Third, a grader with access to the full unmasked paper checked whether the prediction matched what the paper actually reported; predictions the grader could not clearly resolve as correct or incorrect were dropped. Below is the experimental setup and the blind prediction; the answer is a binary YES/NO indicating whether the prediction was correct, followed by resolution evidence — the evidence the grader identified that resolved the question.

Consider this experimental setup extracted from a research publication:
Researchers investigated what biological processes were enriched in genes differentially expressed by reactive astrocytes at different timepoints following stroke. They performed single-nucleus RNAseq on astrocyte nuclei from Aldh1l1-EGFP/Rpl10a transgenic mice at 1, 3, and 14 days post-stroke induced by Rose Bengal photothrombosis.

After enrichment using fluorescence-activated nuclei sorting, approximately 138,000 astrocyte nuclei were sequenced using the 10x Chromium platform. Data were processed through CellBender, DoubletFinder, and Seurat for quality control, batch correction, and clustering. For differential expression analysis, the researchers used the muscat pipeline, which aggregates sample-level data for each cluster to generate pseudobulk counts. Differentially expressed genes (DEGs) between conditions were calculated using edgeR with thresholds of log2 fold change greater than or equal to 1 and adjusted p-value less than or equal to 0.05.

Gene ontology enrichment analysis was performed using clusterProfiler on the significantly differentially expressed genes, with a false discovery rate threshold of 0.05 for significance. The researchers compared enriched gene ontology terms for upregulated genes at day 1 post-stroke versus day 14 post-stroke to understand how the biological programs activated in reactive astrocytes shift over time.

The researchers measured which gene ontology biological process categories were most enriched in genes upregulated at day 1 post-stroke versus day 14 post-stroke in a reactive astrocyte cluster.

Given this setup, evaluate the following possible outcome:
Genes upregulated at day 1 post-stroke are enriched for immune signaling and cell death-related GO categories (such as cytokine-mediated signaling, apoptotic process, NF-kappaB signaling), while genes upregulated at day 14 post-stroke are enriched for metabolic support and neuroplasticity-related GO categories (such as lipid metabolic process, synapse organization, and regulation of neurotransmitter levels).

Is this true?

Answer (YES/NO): NO